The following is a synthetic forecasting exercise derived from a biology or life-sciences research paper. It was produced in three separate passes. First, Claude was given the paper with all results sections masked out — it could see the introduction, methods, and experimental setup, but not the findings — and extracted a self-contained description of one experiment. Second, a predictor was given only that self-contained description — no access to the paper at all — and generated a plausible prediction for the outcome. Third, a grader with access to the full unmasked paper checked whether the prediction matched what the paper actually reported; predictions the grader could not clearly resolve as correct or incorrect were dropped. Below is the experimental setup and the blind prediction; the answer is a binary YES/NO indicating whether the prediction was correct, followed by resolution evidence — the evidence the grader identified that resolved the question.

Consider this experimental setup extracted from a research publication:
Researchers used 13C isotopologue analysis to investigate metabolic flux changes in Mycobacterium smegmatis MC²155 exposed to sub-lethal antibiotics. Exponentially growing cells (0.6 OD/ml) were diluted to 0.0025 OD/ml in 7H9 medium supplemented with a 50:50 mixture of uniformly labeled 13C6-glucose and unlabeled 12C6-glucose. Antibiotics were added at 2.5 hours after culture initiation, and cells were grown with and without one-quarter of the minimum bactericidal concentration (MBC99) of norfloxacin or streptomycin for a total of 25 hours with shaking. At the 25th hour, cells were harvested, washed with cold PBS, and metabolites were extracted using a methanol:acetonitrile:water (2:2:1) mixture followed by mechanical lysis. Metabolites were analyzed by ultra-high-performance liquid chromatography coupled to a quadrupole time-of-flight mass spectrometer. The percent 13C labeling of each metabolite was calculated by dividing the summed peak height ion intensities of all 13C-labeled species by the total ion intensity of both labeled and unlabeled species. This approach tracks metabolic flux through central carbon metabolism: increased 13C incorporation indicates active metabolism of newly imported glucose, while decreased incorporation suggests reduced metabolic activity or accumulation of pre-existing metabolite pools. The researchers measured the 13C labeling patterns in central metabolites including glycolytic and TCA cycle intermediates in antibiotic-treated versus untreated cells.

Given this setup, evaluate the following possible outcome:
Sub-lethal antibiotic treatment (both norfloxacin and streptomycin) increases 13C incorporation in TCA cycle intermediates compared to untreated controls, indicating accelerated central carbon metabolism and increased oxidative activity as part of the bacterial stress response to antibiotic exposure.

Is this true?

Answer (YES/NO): NO